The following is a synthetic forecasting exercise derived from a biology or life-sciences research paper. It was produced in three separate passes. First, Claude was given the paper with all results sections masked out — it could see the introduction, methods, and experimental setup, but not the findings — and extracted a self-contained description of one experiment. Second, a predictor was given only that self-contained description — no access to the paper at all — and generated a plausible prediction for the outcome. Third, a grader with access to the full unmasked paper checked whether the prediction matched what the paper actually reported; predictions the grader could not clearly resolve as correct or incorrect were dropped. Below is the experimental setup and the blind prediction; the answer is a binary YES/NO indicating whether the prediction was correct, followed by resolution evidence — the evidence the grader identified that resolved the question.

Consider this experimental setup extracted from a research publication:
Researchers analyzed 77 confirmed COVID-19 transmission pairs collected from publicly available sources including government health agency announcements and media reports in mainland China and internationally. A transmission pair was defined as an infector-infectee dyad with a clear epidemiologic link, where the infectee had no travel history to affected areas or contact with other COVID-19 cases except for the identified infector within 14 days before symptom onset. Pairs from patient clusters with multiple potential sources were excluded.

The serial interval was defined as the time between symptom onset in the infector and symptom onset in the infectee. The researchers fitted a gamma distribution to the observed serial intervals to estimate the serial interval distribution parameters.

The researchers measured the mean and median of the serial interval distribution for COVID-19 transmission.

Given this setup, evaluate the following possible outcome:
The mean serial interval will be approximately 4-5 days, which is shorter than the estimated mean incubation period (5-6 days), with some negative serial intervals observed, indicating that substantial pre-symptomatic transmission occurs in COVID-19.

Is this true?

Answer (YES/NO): NO